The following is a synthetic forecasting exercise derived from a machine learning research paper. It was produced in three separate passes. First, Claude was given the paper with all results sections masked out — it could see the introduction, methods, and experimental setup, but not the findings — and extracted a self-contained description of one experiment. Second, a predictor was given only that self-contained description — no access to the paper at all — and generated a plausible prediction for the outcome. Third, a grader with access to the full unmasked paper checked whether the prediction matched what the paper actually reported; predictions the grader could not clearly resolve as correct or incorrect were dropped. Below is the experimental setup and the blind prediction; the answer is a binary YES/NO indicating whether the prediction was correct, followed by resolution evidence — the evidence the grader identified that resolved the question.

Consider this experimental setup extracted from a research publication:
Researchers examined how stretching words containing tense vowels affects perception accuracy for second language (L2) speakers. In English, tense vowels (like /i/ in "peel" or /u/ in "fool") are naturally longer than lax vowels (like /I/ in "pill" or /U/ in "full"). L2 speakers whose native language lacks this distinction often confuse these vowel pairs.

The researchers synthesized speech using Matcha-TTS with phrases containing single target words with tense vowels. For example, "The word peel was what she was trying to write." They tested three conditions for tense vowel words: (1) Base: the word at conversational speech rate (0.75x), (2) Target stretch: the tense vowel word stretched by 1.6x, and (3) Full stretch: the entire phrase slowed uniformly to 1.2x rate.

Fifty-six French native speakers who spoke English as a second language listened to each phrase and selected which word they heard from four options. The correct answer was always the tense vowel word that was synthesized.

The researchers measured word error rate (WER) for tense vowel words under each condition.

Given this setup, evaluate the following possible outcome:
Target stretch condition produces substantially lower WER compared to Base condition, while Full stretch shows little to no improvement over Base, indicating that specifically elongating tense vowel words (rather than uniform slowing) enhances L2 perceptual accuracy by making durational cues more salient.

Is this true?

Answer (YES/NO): NO